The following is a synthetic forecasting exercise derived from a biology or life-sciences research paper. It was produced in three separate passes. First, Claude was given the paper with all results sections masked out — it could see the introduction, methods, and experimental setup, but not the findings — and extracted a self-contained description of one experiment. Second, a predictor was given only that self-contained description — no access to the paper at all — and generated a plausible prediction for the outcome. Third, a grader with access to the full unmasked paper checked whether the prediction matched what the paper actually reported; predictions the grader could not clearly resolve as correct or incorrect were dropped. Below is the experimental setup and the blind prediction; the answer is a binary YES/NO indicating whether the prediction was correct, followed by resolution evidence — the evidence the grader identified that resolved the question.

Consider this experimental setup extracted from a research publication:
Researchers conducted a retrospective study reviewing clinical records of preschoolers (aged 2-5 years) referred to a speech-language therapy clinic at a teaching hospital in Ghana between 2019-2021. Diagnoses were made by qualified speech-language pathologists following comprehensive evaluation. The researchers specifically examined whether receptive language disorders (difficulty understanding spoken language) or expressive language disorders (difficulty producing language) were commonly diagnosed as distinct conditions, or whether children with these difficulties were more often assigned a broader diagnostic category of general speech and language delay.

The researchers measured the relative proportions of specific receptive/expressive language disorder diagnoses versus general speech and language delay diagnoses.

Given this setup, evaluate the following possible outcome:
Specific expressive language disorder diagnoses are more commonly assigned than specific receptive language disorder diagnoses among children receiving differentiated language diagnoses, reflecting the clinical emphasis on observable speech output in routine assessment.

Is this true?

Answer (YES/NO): NO